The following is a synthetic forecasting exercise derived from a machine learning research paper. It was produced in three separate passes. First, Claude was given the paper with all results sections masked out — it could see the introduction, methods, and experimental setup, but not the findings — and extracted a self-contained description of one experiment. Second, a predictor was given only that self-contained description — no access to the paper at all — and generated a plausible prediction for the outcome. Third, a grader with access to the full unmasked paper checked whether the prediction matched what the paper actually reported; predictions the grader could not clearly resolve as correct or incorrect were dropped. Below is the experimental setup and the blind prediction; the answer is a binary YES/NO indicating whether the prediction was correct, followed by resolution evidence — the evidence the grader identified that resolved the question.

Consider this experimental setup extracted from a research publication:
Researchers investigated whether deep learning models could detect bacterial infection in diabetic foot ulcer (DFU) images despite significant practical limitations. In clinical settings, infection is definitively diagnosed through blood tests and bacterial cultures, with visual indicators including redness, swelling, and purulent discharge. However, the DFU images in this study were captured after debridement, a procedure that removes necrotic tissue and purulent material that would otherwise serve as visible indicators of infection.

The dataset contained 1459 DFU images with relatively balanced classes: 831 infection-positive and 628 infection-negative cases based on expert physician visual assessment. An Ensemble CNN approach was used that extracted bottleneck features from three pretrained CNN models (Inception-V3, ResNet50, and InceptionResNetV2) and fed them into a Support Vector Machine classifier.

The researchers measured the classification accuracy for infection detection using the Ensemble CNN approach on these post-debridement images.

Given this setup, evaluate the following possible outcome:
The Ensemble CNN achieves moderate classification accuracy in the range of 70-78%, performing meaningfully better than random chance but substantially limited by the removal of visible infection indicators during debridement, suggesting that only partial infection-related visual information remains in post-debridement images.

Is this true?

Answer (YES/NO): YES